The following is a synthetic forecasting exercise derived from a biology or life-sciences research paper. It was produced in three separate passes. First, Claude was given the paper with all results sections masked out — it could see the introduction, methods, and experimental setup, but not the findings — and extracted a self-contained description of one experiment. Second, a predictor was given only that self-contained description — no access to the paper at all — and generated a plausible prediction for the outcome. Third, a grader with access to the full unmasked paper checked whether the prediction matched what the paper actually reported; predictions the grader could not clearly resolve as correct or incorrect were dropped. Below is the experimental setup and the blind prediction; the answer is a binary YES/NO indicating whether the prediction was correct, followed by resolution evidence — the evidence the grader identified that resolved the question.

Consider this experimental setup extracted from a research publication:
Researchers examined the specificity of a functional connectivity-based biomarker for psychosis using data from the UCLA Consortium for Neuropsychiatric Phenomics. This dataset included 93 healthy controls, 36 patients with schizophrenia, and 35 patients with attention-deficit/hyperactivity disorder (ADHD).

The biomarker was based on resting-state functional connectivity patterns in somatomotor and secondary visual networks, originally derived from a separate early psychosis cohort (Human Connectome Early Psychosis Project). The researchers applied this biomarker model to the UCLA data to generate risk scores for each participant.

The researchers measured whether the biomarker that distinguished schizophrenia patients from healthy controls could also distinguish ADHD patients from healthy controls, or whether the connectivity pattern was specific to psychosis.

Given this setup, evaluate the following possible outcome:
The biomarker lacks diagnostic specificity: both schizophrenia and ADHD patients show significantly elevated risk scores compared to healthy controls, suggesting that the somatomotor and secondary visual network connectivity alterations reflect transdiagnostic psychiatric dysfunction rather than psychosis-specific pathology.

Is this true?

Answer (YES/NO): NO